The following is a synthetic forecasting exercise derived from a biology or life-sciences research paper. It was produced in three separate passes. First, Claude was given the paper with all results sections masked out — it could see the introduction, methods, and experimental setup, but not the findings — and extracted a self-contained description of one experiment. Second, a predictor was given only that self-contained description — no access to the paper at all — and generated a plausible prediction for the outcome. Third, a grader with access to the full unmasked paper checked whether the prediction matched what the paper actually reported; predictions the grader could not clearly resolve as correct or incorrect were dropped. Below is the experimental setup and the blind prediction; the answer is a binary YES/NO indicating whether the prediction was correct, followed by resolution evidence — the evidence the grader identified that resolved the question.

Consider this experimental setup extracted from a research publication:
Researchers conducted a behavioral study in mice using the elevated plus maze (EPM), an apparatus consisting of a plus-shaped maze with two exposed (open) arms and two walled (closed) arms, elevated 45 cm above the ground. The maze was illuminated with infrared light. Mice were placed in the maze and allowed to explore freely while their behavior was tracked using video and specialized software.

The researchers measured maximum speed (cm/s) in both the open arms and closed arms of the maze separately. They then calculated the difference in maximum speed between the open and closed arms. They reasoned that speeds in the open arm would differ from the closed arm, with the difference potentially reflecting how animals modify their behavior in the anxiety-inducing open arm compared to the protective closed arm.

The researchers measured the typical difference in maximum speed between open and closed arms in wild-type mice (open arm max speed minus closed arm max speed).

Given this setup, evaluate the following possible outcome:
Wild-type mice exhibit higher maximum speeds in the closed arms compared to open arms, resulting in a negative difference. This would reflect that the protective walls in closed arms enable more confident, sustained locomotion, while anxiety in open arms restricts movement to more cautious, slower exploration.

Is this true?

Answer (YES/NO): YES